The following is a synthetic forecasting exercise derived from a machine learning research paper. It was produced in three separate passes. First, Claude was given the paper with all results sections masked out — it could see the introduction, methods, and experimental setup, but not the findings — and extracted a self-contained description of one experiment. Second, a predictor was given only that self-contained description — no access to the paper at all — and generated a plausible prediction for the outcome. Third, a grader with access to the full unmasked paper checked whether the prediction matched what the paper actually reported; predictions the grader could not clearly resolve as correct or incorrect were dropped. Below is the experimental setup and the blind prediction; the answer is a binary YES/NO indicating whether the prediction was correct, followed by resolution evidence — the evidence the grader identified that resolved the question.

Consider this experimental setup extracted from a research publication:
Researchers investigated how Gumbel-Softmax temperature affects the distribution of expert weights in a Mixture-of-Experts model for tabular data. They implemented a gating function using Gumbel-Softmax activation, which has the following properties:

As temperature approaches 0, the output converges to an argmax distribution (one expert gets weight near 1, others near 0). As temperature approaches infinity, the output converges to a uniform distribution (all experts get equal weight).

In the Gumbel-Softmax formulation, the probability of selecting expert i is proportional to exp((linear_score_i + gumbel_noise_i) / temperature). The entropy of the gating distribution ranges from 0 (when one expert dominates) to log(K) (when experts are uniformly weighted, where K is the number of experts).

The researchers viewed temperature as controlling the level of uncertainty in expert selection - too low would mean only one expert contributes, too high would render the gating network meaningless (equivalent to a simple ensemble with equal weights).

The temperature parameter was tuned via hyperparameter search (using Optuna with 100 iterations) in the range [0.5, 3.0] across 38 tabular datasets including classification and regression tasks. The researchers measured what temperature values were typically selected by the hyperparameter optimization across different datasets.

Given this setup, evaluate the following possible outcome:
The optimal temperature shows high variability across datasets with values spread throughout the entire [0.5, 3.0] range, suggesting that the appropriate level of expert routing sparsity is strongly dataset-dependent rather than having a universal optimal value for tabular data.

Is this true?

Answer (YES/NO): NO